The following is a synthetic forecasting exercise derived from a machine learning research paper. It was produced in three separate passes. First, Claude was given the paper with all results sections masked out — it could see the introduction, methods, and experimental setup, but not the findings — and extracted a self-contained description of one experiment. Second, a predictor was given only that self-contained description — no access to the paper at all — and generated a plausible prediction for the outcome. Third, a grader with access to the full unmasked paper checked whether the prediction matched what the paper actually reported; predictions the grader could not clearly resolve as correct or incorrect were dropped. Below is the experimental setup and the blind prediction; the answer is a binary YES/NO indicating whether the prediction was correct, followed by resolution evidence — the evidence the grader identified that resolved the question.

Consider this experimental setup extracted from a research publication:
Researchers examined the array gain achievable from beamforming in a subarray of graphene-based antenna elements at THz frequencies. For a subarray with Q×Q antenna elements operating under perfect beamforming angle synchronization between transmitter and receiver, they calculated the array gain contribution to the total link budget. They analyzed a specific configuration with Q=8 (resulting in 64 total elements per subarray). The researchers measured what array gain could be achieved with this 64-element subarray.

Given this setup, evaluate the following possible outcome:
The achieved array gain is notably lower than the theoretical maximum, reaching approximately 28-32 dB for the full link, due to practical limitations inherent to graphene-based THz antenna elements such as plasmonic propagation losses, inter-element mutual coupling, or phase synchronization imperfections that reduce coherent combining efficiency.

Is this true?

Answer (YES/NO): NO